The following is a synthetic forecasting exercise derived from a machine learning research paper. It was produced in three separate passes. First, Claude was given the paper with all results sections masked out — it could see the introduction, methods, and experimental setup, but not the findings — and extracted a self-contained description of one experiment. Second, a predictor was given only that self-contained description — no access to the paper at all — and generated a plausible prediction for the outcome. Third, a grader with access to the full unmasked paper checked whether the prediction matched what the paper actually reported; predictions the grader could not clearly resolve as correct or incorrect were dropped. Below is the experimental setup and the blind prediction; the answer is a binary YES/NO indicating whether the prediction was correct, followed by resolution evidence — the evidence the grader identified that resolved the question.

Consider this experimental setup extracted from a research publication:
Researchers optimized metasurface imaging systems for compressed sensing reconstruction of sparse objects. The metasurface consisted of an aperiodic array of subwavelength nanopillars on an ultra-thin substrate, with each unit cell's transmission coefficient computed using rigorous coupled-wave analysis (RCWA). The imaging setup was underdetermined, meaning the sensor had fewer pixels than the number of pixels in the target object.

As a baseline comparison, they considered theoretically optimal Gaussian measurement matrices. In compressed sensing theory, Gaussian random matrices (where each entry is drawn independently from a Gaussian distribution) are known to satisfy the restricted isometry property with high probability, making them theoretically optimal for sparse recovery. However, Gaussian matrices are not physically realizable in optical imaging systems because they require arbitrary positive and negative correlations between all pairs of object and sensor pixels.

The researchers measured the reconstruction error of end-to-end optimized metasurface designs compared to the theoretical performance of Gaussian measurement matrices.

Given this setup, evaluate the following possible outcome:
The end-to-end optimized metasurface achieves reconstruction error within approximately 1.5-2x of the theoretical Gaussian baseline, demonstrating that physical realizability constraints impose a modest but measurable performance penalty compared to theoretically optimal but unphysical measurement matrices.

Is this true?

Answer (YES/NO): NO